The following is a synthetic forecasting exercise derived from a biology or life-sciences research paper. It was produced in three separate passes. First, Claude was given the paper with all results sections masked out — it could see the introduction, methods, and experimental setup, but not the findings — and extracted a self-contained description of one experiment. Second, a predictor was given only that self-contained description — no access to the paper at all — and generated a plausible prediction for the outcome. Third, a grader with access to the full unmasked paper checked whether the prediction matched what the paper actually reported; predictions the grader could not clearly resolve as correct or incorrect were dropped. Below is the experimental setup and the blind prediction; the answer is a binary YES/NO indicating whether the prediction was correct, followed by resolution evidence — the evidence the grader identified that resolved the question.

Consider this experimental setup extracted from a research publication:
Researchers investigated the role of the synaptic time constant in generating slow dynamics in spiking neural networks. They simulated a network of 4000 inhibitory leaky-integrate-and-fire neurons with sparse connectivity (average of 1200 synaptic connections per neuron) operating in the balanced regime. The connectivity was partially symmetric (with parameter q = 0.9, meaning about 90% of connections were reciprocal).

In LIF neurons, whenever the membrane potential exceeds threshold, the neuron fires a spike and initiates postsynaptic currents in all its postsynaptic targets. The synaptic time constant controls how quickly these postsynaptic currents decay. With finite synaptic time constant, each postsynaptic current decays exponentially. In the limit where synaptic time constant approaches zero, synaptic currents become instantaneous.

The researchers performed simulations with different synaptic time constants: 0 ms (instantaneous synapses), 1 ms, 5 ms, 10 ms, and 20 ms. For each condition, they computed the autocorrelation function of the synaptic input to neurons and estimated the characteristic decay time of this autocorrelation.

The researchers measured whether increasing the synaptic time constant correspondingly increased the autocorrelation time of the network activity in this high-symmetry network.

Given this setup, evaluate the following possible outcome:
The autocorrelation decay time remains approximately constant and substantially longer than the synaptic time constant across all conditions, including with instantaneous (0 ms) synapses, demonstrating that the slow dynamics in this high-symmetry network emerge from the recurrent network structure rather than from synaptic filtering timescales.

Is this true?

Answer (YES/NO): YES